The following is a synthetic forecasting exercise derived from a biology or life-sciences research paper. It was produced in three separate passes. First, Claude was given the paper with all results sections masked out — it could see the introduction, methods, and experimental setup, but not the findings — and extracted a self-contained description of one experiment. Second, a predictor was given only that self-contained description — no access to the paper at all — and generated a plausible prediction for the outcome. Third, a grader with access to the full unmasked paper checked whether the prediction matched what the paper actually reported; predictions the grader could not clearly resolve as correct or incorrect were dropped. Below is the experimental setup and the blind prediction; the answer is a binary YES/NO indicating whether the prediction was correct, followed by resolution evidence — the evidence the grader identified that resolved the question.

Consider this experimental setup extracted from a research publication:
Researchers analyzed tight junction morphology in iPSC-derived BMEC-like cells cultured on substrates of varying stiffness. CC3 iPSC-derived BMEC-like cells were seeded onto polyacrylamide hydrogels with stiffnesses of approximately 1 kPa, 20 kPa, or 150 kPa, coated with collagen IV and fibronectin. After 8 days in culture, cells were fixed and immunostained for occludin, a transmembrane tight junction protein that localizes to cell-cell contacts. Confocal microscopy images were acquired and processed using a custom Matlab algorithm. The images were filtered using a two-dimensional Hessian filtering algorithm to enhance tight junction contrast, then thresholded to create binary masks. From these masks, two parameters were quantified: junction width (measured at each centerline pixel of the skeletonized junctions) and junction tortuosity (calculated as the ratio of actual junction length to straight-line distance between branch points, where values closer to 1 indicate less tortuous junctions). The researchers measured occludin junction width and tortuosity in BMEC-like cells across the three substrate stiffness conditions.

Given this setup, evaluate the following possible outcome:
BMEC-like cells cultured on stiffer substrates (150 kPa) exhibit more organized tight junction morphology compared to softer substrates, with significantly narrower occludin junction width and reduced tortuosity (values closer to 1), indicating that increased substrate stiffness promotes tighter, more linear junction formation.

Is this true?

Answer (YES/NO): NO